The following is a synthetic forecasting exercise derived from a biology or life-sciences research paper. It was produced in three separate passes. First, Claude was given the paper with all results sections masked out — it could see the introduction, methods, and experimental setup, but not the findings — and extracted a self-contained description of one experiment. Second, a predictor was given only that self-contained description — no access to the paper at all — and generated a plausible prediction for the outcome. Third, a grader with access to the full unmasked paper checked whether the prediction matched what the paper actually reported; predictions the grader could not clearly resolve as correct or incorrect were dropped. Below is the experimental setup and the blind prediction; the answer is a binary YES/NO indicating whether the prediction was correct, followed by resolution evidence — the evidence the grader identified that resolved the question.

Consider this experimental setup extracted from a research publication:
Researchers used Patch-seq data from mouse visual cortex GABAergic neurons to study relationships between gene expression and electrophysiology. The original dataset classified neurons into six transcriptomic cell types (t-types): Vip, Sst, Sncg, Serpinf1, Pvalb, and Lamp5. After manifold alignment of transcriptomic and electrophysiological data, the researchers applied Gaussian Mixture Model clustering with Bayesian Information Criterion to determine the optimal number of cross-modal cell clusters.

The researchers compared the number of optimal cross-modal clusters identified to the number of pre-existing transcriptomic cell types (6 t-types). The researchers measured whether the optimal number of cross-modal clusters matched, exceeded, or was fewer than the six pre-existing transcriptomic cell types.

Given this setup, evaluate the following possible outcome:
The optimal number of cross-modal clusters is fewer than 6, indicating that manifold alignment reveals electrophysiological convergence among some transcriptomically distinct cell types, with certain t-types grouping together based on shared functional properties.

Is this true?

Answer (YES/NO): YES